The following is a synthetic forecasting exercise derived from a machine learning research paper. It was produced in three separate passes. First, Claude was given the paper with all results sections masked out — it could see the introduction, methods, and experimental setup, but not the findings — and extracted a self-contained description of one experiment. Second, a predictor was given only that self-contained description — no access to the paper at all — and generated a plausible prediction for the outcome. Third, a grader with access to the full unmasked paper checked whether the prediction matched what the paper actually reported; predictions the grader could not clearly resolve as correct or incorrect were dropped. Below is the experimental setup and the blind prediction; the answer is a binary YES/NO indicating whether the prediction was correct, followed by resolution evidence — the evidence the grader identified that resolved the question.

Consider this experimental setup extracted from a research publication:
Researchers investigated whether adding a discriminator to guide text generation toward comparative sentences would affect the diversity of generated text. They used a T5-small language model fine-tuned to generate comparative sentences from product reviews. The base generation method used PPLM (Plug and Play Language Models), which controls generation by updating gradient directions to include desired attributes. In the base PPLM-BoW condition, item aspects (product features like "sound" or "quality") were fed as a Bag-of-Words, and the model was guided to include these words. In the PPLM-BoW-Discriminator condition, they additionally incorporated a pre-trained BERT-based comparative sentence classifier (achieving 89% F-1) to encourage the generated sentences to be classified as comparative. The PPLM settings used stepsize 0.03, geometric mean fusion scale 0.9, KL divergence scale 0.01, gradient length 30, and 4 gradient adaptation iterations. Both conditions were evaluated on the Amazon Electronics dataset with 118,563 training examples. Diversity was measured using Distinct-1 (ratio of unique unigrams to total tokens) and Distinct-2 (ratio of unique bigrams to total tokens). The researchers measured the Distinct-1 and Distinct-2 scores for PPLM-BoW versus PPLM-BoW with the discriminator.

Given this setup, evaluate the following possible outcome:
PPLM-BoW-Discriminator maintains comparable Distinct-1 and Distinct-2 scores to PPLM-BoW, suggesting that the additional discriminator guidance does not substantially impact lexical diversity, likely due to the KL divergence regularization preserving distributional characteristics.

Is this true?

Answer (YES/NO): NO